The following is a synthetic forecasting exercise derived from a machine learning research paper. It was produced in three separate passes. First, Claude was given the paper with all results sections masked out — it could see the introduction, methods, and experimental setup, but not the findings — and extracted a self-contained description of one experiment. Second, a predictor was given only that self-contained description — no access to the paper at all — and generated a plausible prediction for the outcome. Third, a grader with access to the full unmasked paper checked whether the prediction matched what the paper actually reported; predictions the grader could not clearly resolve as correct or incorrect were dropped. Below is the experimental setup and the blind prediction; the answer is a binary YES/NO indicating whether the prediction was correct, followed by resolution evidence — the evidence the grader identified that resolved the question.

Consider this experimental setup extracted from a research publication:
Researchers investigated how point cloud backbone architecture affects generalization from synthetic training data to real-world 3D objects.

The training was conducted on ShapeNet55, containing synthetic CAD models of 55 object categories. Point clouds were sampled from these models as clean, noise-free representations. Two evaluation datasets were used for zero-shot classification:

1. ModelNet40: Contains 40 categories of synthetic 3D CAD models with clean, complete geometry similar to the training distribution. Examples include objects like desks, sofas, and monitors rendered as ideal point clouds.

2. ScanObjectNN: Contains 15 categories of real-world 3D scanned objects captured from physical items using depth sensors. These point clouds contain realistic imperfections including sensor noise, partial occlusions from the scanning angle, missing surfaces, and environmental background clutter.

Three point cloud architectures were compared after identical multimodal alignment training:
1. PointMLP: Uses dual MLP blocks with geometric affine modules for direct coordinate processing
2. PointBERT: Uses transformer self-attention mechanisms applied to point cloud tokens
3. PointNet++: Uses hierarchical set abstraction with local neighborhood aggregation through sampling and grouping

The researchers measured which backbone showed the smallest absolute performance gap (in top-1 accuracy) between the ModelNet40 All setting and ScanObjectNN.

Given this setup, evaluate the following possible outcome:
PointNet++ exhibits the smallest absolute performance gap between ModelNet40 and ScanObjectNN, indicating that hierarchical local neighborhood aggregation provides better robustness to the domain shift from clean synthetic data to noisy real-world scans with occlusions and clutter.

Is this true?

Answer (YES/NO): NO